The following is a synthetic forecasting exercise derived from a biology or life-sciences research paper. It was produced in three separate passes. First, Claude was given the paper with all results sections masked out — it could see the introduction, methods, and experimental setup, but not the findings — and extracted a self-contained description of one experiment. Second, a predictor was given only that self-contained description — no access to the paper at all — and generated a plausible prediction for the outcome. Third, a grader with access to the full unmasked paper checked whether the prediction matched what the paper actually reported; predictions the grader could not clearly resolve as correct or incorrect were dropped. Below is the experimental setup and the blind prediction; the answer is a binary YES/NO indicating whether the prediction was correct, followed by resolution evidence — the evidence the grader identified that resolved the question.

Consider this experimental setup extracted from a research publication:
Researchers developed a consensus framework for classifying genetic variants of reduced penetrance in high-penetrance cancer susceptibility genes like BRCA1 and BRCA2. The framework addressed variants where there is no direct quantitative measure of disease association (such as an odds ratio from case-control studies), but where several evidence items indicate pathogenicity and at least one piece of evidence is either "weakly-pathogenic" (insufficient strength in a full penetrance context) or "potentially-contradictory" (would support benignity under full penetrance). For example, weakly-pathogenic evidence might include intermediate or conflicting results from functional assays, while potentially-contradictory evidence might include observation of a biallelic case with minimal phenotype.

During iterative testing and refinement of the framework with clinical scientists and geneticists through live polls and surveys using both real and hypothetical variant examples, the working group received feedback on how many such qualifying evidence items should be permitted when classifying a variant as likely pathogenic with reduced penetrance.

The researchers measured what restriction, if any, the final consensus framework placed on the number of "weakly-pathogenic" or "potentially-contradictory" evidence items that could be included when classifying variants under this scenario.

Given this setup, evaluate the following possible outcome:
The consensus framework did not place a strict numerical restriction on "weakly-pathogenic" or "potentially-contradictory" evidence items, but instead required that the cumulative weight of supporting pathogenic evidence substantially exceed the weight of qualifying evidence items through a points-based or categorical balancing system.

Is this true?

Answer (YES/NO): NO